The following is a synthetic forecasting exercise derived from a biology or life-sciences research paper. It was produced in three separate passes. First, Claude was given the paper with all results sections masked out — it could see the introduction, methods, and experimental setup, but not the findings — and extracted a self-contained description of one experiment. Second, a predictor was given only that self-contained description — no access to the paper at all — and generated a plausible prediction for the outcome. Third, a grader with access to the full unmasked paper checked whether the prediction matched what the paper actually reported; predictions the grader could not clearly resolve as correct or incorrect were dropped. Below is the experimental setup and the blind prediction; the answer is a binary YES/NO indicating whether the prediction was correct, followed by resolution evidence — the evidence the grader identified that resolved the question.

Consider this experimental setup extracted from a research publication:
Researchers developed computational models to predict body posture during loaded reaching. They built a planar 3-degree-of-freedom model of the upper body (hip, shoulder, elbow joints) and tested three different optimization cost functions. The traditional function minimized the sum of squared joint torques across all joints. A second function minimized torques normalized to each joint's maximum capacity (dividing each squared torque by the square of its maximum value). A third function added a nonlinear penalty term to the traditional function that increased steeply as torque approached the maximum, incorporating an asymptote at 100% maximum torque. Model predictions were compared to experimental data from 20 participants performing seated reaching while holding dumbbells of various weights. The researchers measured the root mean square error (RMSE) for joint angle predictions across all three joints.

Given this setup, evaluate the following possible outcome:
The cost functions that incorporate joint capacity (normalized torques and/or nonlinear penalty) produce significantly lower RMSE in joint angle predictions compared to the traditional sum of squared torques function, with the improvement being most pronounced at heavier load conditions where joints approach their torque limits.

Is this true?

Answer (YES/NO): NO